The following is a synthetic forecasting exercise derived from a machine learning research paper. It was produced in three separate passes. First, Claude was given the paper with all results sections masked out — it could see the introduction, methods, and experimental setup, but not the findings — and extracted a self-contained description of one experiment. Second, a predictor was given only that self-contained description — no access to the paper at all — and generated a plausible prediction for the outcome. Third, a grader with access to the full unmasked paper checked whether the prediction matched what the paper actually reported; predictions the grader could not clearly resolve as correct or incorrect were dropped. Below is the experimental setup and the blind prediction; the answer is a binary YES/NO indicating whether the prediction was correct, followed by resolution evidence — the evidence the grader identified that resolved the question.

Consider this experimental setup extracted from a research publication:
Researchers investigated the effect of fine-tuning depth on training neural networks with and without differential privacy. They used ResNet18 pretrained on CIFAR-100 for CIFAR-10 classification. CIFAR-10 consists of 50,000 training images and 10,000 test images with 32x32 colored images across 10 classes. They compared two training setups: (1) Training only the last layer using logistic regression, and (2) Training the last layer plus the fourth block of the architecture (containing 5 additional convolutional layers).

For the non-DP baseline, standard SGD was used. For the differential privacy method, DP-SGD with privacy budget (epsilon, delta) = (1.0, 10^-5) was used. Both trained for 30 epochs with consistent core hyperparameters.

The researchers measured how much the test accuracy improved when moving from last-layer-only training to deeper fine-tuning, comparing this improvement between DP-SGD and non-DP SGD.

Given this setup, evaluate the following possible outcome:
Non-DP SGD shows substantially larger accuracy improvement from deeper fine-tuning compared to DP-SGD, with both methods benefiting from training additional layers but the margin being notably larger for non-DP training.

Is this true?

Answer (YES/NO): NO